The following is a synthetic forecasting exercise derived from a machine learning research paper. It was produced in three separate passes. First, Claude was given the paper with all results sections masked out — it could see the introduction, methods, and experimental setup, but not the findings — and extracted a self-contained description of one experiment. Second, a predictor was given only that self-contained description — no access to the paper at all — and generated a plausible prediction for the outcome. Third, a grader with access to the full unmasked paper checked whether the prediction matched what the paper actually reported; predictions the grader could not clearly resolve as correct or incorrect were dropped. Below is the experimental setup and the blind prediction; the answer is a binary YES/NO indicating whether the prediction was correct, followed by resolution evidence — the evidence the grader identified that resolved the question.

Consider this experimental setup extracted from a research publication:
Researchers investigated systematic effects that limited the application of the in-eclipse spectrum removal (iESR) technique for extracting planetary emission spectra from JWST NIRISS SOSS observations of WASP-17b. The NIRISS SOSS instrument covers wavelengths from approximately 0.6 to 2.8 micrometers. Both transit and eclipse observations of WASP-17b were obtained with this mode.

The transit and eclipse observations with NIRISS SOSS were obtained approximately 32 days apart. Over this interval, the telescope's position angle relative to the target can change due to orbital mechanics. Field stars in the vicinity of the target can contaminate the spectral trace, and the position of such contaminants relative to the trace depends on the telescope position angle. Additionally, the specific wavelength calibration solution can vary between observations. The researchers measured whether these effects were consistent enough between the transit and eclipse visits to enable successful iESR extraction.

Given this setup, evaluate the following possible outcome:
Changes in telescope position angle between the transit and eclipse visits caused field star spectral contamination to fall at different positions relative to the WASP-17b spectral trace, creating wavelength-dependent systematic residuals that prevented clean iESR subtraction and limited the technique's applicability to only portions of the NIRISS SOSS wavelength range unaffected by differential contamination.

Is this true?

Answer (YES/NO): NO